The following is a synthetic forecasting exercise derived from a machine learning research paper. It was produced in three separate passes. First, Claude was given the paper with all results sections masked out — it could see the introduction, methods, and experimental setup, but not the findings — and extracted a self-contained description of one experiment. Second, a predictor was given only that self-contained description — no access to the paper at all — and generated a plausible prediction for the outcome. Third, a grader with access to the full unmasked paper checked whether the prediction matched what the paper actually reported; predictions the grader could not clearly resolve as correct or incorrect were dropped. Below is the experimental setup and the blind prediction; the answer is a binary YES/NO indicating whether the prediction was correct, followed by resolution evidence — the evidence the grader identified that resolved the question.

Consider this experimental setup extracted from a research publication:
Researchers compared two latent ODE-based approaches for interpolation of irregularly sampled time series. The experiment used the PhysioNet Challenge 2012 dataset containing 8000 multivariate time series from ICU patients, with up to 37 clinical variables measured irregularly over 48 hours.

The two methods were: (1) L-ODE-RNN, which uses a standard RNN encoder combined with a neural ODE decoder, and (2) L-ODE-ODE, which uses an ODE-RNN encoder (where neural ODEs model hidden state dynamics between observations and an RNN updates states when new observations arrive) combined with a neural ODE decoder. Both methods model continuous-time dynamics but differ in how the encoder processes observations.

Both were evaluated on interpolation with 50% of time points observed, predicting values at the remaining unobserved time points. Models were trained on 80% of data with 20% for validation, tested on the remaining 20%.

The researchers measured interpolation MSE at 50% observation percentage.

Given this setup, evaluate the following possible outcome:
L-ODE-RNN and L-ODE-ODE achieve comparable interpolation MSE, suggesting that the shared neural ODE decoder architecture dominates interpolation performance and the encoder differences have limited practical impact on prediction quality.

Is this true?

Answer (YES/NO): NO